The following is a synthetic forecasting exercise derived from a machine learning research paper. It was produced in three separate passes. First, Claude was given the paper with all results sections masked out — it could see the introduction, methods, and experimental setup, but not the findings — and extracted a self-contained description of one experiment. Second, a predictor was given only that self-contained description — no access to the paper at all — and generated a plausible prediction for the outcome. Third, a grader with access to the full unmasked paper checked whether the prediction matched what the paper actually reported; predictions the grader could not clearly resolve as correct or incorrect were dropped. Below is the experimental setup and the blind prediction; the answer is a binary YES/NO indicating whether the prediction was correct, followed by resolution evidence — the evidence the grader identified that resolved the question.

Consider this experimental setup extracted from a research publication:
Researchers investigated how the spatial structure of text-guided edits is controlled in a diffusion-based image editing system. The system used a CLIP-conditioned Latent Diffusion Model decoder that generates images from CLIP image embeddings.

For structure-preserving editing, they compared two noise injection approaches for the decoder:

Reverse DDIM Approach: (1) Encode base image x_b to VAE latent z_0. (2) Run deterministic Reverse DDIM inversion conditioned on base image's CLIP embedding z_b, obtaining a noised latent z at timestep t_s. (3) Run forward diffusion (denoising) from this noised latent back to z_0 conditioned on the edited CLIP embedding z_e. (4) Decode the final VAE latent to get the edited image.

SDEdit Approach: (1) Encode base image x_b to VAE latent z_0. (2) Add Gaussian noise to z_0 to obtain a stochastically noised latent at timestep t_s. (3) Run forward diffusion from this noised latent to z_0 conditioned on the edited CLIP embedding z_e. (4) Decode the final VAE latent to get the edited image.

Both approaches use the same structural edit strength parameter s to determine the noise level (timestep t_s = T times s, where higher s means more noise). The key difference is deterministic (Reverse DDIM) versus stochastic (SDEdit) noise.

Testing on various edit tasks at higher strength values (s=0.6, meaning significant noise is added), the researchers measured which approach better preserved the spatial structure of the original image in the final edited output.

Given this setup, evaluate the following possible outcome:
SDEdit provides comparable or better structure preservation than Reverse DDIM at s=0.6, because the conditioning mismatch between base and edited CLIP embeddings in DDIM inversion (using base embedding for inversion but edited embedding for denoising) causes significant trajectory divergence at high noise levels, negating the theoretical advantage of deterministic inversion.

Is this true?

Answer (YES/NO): NO